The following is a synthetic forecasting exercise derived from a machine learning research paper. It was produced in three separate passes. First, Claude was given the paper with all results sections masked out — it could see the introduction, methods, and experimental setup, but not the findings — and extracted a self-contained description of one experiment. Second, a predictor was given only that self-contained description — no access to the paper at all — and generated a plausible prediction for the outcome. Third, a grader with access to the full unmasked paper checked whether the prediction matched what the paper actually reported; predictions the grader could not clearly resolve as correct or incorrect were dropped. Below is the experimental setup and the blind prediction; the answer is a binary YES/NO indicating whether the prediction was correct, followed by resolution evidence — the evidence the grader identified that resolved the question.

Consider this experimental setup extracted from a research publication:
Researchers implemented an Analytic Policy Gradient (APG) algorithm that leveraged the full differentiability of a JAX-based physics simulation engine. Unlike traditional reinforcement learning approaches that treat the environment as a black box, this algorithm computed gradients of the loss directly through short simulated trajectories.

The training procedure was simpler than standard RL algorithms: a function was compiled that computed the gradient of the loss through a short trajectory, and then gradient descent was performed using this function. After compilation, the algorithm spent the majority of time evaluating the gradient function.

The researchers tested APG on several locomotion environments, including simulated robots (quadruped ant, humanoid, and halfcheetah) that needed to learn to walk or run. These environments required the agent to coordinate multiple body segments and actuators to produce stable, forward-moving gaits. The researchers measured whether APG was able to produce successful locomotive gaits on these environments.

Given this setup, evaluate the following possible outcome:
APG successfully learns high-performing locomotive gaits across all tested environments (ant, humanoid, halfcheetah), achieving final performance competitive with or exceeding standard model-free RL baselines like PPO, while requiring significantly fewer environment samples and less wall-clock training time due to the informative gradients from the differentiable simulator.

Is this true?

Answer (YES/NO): NO